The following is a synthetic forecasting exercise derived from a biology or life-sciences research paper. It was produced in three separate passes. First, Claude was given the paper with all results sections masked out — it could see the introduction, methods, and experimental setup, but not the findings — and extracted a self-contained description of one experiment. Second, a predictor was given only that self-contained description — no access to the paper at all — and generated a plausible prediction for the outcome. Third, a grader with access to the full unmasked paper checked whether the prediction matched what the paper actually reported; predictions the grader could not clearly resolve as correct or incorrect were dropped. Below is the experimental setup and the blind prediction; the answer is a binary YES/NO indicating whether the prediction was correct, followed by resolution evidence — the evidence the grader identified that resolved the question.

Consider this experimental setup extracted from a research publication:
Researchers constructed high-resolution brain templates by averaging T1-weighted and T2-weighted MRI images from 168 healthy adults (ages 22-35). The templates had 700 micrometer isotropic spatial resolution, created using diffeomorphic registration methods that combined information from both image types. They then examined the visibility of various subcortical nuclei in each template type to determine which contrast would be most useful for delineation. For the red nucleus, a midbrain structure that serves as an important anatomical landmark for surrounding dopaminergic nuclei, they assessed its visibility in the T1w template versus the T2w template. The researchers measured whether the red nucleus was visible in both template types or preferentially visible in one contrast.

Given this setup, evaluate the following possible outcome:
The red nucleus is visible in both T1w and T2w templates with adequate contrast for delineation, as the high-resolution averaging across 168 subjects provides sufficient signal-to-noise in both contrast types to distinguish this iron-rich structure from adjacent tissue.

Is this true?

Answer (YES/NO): NO